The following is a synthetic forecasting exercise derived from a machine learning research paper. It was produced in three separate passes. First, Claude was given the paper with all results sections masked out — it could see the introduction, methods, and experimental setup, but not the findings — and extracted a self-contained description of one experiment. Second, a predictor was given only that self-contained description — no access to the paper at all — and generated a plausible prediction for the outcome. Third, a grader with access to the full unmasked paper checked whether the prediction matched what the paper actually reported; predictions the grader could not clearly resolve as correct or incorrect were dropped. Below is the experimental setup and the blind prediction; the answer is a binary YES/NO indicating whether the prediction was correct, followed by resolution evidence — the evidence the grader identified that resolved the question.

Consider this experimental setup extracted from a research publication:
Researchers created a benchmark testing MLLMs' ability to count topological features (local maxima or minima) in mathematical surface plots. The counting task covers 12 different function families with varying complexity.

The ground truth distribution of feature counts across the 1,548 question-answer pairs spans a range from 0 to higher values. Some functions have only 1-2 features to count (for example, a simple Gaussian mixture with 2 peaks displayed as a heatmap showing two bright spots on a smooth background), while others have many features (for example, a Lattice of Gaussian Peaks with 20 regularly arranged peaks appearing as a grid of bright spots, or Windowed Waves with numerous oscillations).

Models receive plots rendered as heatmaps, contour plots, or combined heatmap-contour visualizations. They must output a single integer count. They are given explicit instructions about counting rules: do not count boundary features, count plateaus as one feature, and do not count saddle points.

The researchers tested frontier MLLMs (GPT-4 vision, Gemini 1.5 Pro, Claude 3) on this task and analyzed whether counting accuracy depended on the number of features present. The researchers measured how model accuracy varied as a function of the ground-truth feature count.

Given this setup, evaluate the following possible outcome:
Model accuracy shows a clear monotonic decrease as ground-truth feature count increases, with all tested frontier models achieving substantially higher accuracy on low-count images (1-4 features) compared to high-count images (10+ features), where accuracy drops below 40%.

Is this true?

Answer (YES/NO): NO